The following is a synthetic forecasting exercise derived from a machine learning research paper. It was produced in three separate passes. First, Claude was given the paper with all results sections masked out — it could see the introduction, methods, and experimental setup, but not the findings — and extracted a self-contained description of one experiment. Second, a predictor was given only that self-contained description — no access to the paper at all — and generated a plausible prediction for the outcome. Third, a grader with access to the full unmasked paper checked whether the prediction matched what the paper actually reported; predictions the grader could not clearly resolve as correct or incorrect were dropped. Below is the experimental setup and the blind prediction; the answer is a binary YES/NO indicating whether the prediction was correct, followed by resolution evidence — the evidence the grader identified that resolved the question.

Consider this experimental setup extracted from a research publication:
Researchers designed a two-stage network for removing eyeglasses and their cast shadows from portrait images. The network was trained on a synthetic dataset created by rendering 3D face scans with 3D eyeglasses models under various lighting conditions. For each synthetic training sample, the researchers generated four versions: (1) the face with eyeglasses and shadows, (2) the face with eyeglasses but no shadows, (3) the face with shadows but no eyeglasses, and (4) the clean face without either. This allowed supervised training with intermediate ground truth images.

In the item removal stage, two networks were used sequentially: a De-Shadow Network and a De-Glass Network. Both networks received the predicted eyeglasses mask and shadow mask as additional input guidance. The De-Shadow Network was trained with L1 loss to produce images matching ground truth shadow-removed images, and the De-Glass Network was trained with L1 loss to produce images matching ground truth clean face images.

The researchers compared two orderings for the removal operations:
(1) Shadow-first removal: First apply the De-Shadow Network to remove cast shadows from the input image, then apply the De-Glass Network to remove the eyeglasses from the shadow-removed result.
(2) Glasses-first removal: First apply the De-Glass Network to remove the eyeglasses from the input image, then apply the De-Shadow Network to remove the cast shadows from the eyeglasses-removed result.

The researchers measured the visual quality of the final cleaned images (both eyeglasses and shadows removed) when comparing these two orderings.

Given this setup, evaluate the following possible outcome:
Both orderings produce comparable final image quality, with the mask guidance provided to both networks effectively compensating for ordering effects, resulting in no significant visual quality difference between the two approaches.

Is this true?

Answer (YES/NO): NO